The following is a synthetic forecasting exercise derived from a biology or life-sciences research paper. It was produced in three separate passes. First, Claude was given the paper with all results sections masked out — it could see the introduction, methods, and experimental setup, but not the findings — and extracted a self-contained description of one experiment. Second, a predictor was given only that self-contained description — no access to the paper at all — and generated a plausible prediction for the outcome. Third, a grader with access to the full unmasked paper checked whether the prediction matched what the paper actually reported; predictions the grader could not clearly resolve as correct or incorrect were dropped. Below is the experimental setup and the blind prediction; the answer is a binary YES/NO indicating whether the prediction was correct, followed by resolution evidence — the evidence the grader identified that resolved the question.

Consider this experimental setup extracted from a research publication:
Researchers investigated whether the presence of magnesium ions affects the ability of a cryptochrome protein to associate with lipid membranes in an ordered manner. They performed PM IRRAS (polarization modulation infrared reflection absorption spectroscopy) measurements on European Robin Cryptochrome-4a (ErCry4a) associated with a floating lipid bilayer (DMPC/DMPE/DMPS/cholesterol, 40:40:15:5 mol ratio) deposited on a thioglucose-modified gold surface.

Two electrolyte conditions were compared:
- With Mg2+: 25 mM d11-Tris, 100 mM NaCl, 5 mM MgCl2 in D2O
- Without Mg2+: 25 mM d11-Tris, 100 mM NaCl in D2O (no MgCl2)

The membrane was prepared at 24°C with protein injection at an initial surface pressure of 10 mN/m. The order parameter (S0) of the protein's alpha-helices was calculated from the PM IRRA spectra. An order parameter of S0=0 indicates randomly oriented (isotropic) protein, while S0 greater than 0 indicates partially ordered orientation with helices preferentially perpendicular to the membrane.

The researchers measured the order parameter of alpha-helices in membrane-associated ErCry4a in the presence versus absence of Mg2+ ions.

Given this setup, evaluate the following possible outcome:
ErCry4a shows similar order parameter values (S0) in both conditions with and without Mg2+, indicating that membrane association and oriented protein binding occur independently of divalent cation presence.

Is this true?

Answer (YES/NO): NO